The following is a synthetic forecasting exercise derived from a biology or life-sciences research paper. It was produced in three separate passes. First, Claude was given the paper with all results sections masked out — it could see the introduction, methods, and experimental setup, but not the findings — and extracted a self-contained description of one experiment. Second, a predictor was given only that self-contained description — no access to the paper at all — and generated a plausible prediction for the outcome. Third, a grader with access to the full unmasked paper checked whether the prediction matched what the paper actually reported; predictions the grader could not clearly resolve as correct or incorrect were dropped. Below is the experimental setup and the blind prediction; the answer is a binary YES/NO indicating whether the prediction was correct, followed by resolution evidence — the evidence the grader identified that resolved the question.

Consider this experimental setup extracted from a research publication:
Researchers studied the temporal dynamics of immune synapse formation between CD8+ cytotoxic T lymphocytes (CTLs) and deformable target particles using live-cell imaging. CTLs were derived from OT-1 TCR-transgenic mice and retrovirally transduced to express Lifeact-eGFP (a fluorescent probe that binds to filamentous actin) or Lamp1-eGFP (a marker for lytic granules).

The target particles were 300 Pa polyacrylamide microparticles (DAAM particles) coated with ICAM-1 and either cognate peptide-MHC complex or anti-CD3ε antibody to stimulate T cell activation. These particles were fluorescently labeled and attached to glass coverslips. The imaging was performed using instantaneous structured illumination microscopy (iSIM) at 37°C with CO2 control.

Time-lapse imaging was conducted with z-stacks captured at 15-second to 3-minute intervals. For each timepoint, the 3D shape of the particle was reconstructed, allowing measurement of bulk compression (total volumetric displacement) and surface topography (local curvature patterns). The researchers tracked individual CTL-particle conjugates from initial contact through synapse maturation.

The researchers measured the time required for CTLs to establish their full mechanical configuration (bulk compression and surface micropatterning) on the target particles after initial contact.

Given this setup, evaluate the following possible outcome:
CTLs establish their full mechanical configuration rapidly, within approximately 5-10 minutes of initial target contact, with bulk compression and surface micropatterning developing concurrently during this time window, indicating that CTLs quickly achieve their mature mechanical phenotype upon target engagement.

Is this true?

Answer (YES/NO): YES